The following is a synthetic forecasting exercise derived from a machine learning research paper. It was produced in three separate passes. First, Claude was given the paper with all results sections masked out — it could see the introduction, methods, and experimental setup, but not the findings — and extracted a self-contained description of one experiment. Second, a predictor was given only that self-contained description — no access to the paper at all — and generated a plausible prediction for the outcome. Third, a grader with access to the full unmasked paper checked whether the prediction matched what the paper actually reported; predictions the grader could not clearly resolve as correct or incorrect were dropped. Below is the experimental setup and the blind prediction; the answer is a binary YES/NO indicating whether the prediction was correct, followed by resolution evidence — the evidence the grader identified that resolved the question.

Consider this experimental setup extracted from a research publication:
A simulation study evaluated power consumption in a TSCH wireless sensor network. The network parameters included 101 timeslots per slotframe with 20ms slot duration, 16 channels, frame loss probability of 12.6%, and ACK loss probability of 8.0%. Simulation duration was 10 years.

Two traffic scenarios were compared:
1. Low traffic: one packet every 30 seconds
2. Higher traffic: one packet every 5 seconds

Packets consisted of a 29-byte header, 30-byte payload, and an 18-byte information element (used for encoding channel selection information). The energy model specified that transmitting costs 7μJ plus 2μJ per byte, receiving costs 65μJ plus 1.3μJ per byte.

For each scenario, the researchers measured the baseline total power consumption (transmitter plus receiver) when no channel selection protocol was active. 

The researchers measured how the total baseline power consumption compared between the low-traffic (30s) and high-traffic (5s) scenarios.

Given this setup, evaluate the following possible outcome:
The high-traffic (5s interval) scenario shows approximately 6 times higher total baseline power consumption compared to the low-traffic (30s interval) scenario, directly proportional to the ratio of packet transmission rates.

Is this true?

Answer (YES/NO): NO